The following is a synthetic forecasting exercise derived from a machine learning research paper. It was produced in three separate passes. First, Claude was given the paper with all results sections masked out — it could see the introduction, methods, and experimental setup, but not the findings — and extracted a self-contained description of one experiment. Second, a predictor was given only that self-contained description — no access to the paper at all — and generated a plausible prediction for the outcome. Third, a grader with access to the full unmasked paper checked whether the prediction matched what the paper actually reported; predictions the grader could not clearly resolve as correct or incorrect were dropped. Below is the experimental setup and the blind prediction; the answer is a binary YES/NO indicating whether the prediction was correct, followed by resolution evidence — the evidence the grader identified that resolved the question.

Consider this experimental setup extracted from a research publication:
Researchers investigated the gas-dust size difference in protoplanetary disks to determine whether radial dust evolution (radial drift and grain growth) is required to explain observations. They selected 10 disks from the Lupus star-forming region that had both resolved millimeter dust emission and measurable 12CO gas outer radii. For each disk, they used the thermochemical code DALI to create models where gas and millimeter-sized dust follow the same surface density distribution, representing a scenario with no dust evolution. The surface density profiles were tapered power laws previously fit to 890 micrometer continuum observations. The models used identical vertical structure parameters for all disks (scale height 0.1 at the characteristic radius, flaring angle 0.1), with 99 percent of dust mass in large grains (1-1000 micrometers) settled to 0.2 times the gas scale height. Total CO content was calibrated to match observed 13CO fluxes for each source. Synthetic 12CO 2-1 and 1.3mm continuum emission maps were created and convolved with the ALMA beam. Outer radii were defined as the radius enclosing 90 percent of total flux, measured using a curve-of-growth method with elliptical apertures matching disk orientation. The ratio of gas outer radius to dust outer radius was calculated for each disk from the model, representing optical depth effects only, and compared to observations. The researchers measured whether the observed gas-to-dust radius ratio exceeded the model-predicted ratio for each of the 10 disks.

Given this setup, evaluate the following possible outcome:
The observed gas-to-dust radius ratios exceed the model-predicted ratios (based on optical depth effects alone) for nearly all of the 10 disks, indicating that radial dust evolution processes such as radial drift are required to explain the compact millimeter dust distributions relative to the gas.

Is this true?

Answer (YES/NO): NO